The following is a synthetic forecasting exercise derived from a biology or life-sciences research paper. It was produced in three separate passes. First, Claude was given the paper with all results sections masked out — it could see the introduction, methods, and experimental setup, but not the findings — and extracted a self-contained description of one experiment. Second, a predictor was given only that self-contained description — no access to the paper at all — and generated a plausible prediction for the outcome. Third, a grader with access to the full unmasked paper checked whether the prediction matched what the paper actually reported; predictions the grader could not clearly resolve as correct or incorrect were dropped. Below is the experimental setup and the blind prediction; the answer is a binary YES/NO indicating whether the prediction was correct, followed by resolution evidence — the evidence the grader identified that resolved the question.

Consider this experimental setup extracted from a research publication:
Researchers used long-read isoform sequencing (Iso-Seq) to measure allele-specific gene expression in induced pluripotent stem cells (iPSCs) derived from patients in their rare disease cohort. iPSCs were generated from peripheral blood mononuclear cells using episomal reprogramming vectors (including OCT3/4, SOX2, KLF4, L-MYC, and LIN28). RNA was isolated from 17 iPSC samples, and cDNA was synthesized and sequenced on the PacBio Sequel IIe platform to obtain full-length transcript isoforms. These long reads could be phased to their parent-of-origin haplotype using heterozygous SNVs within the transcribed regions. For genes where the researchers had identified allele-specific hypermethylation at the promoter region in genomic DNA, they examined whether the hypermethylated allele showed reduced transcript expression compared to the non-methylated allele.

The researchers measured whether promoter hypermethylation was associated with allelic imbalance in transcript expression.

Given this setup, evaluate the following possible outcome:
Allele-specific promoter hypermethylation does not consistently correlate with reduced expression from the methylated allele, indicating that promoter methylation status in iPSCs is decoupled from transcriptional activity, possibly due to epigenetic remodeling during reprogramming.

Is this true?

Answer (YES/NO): NO